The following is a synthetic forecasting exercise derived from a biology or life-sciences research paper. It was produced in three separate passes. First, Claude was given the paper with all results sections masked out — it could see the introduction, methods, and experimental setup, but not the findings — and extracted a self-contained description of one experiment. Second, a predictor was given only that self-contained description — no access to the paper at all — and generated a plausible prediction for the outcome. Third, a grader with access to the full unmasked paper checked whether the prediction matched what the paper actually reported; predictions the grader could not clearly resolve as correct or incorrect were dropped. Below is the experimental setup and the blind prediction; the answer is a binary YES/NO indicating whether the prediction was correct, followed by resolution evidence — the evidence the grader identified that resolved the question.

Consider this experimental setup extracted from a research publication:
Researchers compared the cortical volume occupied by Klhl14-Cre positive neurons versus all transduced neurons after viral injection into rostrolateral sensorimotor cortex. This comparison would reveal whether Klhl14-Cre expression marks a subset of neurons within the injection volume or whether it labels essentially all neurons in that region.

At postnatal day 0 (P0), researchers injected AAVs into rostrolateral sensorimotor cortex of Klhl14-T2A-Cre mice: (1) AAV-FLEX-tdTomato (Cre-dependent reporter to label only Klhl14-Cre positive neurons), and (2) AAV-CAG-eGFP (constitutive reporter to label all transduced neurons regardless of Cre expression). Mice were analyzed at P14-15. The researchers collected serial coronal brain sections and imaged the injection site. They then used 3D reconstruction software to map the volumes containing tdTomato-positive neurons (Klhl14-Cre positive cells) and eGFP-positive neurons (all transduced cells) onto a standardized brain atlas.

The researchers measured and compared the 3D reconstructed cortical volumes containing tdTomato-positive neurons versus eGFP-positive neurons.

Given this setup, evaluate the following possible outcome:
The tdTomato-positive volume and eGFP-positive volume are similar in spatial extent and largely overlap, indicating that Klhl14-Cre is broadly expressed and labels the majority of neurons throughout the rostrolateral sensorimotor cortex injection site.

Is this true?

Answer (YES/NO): NO